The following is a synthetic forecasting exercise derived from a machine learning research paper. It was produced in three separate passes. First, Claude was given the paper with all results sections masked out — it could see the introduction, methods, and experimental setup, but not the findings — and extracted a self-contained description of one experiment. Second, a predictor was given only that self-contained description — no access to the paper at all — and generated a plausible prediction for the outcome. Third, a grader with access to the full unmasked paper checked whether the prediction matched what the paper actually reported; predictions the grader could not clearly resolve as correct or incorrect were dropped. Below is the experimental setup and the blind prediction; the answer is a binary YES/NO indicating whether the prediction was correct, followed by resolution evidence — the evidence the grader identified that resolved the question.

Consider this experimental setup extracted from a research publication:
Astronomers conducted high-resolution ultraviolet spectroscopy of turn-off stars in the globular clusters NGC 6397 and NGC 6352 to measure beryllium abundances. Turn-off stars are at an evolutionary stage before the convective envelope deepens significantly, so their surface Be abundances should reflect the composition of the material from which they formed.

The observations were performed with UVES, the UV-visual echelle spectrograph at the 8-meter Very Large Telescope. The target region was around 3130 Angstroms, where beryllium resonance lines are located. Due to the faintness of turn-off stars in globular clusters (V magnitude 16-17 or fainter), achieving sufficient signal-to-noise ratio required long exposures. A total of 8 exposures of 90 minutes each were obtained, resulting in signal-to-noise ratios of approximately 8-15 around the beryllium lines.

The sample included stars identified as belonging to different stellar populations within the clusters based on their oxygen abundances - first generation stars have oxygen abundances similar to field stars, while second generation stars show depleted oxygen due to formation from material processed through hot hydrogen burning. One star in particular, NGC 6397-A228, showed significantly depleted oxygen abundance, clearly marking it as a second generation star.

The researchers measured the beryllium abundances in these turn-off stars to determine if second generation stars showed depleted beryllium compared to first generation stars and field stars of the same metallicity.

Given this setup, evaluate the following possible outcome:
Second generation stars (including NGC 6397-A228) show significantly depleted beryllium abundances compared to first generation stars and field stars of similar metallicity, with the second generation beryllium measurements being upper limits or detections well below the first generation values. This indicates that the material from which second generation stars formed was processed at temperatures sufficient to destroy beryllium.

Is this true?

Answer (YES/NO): NO